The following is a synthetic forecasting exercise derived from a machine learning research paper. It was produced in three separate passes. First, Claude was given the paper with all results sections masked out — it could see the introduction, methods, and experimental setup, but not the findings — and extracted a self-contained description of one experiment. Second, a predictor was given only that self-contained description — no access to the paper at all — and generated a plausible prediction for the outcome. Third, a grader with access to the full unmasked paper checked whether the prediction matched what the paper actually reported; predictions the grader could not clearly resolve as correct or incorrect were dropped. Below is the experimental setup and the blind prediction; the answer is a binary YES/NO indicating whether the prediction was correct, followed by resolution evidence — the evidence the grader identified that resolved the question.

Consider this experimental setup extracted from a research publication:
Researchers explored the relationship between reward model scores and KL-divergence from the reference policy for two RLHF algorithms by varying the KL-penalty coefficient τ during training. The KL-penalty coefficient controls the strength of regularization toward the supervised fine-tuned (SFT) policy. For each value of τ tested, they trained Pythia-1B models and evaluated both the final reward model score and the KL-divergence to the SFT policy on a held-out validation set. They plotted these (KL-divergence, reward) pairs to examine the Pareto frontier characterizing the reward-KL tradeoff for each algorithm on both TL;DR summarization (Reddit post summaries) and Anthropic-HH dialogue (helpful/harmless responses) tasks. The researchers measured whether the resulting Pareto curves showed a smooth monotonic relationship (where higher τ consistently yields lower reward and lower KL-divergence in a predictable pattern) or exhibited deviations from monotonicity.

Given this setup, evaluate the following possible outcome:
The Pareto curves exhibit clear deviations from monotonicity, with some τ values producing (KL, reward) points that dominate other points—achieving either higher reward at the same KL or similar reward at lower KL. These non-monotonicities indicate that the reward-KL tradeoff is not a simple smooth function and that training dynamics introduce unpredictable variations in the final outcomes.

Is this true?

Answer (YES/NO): YES